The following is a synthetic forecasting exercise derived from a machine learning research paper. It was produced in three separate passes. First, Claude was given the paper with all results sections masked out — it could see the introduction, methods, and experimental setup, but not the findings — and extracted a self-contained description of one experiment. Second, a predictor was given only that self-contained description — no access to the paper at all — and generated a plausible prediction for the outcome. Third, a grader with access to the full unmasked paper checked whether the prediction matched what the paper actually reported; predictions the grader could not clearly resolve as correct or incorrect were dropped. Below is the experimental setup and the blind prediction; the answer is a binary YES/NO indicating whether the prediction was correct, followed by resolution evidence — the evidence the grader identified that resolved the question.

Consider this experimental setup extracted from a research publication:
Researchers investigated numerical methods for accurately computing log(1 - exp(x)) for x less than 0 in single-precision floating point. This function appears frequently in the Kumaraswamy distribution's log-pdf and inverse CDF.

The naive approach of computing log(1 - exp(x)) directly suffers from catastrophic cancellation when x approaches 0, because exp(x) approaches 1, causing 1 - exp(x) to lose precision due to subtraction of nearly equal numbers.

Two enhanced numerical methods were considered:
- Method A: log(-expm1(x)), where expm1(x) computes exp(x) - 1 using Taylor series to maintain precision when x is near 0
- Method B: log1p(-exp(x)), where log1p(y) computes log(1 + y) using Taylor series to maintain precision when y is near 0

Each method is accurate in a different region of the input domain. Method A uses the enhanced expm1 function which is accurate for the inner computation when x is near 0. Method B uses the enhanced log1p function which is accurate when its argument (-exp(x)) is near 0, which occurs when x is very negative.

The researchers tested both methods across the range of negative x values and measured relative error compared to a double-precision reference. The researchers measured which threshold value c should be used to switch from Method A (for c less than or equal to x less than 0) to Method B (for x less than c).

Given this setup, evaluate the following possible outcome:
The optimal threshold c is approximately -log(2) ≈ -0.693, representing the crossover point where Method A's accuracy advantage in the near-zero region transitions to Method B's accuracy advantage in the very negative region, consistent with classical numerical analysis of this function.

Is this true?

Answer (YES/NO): YES